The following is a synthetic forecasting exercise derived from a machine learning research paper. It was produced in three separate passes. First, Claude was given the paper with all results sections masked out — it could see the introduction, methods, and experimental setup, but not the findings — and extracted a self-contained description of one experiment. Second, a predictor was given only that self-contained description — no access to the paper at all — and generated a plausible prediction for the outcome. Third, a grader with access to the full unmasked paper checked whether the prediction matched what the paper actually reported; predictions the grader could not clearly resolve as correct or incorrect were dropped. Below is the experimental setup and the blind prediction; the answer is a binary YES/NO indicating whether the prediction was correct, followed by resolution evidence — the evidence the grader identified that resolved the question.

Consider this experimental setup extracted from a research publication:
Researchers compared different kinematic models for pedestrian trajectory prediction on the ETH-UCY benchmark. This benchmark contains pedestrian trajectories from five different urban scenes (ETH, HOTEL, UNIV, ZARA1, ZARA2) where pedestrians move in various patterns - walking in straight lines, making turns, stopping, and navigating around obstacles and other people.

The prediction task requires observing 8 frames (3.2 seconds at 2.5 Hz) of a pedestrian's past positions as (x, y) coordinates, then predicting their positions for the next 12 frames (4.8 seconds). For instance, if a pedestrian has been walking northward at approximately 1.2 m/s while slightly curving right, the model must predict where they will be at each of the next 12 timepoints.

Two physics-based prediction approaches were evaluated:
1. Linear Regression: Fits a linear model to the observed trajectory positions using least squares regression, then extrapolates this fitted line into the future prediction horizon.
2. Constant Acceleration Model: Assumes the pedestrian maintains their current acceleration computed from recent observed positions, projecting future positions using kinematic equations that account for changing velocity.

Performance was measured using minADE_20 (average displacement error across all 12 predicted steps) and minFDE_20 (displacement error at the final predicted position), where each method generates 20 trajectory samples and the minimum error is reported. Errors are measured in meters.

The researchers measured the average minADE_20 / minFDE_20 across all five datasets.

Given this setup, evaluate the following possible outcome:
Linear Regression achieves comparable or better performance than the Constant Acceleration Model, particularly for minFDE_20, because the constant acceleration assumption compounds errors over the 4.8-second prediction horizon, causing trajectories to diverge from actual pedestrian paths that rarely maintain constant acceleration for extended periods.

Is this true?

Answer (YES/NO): YES